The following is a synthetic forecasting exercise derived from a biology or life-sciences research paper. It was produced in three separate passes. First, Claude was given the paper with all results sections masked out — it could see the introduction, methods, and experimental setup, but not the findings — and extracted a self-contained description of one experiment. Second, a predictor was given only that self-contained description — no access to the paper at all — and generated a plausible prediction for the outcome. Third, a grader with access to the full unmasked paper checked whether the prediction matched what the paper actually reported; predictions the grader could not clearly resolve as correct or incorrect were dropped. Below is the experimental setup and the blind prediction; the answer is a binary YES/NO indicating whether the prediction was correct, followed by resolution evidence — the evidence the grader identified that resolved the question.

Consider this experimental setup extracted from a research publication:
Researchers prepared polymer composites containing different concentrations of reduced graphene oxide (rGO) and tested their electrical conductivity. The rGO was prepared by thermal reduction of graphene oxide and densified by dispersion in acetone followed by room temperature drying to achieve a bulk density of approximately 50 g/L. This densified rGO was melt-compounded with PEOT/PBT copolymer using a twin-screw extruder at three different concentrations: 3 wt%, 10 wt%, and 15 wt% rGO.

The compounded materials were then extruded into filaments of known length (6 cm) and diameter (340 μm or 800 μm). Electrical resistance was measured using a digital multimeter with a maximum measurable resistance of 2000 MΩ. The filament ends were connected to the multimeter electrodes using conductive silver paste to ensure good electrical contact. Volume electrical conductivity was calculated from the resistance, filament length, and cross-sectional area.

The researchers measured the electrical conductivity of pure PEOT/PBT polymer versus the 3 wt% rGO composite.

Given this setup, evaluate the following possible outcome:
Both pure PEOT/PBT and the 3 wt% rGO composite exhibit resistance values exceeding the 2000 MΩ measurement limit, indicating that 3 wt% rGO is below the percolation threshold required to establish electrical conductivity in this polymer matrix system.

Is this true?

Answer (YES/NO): YES